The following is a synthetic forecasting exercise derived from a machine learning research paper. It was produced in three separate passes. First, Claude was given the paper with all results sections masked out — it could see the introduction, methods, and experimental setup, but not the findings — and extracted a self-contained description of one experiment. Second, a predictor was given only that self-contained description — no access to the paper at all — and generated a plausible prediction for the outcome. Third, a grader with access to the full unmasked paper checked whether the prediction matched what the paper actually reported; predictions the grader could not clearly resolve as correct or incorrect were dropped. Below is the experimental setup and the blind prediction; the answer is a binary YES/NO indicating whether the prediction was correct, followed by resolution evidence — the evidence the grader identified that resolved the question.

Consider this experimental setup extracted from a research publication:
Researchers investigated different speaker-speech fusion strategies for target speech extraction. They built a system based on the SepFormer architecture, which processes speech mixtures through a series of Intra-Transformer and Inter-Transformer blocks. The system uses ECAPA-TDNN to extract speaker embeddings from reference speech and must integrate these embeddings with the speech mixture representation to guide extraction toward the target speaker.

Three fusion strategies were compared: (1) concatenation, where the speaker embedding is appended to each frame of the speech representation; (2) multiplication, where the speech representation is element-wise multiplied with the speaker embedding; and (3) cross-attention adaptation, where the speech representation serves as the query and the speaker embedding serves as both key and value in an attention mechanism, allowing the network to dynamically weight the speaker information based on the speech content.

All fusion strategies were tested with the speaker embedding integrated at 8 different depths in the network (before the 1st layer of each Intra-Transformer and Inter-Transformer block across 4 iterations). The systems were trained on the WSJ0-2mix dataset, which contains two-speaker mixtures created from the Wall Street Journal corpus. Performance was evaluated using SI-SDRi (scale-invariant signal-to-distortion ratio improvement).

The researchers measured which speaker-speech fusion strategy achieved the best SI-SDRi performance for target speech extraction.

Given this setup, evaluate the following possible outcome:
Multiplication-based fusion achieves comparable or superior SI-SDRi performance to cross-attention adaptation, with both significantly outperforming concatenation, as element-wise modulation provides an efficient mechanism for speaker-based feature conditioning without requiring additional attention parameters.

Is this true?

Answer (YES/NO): NO